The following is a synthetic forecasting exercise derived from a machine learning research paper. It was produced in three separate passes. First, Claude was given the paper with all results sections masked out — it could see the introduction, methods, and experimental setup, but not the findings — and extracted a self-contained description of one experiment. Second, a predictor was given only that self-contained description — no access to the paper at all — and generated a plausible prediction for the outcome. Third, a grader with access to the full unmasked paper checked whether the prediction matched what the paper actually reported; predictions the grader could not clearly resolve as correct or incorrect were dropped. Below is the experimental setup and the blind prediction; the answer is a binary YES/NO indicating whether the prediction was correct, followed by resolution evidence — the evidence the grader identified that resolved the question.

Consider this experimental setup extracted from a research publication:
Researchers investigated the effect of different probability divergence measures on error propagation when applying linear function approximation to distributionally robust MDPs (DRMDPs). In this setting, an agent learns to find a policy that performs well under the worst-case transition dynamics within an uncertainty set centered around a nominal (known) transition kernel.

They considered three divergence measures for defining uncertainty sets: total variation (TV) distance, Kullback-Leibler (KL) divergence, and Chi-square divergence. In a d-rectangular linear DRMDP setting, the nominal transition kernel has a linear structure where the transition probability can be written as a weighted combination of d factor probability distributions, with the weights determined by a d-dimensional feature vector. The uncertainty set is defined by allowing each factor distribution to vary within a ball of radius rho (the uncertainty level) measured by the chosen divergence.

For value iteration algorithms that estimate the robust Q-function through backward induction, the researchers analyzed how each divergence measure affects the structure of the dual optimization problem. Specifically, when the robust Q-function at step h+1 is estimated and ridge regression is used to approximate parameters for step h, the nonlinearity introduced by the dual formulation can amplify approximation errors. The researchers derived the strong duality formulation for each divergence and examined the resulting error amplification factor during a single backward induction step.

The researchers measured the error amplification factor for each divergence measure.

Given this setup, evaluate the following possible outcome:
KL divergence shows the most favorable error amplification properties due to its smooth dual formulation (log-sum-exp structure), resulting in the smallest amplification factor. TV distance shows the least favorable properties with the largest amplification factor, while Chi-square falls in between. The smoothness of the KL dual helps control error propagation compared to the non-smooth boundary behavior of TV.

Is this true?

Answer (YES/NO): NO